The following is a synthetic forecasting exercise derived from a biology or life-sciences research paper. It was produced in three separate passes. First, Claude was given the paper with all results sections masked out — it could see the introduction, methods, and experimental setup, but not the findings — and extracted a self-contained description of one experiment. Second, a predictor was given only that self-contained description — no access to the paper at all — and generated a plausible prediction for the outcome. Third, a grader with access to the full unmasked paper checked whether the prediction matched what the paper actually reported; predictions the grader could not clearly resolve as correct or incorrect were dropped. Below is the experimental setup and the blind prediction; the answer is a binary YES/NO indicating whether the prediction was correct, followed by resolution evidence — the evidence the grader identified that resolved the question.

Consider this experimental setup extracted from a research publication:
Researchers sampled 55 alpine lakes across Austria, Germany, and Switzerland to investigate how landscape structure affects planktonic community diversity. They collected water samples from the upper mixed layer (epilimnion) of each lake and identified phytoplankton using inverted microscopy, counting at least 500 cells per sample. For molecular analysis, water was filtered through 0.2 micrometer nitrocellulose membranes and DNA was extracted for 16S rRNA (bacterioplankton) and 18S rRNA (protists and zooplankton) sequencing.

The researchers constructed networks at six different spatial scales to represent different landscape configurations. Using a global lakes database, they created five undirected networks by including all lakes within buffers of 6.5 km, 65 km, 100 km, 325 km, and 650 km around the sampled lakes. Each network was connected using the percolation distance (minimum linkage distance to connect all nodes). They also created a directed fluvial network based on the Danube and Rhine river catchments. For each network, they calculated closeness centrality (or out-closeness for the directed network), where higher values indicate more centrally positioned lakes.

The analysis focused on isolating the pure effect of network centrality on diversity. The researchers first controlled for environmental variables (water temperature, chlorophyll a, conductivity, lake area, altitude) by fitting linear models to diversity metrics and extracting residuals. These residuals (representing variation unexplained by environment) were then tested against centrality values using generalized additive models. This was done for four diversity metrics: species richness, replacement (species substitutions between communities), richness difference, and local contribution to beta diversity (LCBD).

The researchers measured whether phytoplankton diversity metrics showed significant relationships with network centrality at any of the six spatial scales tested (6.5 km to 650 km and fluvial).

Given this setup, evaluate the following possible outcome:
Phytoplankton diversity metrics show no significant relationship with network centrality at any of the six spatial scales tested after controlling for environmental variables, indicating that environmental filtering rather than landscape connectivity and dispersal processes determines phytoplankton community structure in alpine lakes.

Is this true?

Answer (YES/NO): YES